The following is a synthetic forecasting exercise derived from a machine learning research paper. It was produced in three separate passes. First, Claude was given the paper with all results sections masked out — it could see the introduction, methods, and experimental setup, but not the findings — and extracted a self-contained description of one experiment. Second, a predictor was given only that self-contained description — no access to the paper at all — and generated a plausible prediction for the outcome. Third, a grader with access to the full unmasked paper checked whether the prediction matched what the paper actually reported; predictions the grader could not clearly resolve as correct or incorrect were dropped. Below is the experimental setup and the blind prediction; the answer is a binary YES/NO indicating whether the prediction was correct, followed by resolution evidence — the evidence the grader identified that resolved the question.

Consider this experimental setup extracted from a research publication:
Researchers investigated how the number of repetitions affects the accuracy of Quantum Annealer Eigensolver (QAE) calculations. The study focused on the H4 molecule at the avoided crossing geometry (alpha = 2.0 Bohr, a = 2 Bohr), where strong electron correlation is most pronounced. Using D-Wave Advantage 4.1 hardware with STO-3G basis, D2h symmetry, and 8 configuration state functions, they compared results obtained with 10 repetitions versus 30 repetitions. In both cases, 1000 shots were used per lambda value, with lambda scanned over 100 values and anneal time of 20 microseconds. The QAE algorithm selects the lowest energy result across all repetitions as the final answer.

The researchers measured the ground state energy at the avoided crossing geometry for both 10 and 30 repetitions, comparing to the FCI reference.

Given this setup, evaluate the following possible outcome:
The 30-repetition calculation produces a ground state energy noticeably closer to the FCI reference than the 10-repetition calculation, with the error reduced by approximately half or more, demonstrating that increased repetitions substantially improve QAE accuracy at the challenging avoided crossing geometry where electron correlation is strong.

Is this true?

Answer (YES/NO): NO